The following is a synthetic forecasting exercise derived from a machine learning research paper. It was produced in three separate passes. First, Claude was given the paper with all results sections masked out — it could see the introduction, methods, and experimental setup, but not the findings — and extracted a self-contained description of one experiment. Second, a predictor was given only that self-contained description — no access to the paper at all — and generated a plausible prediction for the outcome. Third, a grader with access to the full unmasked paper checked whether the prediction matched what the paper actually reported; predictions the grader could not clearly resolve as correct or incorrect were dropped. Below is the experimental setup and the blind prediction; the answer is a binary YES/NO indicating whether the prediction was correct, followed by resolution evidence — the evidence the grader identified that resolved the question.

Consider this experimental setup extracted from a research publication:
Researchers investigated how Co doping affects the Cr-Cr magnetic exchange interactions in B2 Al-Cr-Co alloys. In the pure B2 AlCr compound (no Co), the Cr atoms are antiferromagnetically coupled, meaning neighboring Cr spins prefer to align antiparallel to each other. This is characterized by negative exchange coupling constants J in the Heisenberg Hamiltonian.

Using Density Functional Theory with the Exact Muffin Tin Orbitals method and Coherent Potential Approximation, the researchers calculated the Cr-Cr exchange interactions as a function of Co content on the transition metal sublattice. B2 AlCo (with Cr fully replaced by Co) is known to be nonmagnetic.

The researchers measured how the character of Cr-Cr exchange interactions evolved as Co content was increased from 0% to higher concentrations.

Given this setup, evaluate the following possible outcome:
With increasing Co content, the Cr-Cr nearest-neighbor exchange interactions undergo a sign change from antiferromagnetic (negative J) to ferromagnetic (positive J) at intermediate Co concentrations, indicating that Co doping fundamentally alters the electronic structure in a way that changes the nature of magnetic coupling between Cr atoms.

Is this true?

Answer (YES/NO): YES